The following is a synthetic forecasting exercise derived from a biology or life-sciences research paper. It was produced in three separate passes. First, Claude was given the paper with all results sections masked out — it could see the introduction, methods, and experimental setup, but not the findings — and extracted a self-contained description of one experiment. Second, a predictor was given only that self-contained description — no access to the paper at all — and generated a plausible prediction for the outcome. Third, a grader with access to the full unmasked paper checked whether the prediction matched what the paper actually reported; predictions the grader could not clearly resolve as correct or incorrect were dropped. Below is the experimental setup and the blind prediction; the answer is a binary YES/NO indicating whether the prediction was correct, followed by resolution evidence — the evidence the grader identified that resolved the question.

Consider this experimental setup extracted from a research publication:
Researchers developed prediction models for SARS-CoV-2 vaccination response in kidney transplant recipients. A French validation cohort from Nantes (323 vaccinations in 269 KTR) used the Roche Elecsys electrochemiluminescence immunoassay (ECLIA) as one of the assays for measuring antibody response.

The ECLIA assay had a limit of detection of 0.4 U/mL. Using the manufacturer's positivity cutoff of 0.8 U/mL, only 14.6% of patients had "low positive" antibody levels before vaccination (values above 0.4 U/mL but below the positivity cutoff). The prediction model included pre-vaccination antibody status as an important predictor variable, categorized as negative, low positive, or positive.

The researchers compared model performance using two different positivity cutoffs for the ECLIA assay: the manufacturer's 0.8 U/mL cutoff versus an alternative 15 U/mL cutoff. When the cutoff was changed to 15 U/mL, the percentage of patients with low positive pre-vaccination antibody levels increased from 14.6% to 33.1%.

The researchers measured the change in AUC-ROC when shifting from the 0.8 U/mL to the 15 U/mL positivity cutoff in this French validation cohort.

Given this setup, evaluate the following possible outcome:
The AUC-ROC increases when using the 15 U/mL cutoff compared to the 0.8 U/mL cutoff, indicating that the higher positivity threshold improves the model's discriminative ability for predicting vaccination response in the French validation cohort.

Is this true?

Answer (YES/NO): YES